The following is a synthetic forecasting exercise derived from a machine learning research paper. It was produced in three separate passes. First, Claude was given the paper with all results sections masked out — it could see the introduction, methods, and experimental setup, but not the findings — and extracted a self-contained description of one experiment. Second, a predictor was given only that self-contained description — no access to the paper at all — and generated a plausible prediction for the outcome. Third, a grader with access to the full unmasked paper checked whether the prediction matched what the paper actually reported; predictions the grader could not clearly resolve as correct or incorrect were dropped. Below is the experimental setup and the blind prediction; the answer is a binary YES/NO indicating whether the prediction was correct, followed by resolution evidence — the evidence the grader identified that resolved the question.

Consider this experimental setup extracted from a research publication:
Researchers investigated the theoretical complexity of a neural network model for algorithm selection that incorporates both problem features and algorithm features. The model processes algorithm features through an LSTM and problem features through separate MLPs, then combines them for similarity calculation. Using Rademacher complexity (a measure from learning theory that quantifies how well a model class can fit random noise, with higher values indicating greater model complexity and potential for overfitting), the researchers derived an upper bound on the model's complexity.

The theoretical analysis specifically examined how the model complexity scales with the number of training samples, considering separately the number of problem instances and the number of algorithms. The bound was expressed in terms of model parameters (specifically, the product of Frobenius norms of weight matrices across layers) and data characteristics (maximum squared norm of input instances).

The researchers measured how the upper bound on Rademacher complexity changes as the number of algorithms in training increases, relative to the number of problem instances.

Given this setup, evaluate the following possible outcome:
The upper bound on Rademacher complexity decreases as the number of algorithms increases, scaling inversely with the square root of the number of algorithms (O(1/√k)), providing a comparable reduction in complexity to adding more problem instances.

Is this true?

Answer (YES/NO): NO